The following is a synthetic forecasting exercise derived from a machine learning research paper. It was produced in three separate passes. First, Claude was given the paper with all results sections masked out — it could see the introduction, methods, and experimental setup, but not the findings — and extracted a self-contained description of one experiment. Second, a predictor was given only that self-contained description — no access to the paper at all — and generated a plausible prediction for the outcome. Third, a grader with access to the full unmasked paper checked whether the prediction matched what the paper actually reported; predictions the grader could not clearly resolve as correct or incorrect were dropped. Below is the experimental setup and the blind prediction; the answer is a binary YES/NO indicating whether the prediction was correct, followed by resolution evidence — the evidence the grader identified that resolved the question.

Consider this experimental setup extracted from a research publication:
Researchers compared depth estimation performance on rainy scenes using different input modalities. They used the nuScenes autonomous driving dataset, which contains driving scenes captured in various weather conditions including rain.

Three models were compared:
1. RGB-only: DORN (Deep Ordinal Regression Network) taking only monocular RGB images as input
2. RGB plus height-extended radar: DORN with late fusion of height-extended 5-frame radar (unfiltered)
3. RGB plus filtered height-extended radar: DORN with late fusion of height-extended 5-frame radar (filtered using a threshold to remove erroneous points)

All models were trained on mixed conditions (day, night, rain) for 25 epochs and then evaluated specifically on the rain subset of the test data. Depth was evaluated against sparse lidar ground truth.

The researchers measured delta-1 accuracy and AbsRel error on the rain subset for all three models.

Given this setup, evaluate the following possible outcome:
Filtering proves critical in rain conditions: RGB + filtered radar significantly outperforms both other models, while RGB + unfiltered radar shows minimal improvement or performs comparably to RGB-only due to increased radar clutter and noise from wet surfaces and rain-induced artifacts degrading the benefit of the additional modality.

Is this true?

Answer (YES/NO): NO